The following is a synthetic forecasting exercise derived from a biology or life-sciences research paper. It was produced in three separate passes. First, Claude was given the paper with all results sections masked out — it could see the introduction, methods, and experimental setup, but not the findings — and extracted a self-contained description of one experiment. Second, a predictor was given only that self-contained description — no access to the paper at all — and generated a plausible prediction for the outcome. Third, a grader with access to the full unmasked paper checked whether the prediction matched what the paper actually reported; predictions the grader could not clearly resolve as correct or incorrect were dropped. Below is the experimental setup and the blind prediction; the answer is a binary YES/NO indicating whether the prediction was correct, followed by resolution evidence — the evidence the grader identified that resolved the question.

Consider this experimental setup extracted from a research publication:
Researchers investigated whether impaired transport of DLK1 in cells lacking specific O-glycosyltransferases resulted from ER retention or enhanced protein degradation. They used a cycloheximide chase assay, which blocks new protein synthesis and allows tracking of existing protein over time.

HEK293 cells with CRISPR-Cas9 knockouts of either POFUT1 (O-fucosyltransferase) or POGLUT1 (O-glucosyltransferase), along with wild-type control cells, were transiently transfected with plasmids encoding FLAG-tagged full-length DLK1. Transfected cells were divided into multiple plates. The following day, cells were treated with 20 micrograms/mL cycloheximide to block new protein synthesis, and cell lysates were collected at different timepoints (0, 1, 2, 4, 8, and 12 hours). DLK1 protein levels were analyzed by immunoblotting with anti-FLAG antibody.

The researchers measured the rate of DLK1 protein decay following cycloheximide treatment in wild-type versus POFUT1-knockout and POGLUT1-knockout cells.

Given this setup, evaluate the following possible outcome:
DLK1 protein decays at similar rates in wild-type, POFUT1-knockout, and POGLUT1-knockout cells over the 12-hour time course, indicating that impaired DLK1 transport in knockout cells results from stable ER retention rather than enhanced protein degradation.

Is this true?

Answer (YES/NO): NO